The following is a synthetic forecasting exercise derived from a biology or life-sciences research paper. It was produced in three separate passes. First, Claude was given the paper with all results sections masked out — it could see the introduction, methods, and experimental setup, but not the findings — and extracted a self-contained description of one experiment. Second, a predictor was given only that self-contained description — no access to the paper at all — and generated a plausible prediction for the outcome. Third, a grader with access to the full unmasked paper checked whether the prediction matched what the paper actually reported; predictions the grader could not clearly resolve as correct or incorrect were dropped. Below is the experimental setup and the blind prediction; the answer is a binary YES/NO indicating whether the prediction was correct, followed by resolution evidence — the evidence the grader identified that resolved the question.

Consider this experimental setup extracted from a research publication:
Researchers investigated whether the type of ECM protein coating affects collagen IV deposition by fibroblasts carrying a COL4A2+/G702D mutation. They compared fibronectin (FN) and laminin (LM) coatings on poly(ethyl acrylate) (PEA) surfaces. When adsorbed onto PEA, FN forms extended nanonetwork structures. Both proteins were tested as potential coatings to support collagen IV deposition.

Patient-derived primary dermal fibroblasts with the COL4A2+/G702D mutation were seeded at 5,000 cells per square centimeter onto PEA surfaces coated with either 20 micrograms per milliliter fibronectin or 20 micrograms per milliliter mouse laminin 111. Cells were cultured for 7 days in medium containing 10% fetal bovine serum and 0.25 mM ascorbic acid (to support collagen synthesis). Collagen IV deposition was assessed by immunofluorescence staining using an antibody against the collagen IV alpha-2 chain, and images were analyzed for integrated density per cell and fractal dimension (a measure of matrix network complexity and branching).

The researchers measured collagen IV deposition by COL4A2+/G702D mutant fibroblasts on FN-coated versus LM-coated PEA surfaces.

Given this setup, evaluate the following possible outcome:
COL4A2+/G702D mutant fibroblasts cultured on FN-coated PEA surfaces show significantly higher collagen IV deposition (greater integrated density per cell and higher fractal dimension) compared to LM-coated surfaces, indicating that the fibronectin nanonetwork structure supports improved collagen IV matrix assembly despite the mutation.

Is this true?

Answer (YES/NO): YES